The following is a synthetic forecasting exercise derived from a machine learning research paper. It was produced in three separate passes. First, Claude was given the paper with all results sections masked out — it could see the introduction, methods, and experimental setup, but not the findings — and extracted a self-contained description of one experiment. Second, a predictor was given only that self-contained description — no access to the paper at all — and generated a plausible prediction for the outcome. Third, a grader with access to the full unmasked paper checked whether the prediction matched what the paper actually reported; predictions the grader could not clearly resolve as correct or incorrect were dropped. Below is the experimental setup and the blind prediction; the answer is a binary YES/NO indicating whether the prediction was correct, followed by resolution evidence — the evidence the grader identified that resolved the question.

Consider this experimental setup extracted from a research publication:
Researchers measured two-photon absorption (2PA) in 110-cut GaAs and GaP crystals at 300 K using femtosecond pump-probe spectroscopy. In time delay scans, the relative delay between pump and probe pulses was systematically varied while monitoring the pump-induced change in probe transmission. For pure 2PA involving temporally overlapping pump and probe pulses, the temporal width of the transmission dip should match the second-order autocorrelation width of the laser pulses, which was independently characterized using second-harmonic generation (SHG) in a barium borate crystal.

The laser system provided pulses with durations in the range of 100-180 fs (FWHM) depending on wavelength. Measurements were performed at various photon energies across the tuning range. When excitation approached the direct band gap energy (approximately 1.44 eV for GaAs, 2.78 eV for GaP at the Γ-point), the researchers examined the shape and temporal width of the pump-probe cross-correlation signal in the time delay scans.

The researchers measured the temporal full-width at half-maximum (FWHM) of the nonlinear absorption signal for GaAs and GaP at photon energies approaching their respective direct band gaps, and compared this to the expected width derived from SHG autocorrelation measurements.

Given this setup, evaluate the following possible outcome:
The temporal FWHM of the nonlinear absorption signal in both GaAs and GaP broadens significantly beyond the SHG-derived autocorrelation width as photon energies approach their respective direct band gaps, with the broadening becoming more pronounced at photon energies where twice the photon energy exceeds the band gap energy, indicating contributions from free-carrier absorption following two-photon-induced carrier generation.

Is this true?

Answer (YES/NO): NO